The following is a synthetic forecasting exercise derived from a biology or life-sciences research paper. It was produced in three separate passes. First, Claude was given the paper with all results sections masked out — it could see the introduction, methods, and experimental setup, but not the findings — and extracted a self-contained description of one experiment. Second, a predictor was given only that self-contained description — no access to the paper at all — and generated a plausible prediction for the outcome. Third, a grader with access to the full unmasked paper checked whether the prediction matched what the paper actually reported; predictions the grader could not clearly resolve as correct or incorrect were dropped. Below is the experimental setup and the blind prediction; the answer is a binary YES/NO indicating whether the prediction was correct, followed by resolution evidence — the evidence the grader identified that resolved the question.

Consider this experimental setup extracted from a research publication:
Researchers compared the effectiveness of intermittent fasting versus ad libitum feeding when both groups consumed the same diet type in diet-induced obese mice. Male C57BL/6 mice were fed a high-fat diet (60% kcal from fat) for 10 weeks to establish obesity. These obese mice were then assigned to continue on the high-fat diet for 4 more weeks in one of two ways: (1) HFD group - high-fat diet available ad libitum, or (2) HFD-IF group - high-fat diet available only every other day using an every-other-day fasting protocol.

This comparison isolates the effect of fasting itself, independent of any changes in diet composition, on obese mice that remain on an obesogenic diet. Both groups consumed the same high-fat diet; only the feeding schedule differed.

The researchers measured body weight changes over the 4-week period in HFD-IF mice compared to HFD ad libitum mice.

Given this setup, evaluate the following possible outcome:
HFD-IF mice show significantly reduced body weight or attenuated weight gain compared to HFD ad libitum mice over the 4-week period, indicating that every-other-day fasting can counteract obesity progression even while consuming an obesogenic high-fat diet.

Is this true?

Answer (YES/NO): YES